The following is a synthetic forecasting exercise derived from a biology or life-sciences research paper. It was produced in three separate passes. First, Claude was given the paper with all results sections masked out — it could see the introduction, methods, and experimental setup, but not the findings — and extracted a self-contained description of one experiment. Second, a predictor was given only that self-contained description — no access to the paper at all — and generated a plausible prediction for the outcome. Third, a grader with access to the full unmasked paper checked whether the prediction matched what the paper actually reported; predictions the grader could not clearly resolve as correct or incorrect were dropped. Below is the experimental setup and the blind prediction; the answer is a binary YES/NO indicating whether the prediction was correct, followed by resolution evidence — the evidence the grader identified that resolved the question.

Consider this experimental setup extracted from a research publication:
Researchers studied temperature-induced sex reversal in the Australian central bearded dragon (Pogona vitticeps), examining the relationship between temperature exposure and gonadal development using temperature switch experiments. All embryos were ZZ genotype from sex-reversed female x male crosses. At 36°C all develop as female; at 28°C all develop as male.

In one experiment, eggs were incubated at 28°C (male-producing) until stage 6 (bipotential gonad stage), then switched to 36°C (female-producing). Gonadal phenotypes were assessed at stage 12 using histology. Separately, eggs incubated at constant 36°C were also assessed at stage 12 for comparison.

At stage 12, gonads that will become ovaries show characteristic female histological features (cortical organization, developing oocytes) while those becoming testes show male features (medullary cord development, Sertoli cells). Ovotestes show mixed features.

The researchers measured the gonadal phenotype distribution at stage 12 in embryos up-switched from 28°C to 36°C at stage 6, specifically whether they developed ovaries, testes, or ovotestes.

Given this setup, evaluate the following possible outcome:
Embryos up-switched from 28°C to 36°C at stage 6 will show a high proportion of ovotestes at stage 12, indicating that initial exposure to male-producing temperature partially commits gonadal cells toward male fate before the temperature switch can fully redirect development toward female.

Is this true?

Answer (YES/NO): NO